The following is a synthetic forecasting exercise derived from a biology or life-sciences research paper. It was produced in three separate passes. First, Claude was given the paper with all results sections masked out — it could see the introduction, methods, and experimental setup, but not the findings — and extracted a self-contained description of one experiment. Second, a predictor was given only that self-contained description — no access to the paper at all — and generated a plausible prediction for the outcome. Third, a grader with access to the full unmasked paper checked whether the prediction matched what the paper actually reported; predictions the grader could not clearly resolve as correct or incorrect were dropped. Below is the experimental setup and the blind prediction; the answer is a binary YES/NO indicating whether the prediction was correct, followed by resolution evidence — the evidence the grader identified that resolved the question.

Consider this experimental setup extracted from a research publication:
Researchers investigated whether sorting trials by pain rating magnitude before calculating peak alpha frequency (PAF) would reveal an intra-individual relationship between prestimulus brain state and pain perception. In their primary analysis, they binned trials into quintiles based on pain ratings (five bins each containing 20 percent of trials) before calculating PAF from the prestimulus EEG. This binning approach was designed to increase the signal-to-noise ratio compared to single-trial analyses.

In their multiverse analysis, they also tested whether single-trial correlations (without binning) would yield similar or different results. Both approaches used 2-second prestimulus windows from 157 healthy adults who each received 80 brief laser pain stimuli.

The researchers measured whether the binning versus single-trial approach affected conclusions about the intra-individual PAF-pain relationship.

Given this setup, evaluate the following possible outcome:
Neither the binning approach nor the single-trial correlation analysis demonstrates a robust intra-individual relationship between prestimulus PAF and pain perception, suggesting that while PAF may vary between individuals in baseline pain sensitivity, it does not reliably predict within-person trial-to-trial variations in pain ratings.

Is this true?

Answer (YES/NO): YES